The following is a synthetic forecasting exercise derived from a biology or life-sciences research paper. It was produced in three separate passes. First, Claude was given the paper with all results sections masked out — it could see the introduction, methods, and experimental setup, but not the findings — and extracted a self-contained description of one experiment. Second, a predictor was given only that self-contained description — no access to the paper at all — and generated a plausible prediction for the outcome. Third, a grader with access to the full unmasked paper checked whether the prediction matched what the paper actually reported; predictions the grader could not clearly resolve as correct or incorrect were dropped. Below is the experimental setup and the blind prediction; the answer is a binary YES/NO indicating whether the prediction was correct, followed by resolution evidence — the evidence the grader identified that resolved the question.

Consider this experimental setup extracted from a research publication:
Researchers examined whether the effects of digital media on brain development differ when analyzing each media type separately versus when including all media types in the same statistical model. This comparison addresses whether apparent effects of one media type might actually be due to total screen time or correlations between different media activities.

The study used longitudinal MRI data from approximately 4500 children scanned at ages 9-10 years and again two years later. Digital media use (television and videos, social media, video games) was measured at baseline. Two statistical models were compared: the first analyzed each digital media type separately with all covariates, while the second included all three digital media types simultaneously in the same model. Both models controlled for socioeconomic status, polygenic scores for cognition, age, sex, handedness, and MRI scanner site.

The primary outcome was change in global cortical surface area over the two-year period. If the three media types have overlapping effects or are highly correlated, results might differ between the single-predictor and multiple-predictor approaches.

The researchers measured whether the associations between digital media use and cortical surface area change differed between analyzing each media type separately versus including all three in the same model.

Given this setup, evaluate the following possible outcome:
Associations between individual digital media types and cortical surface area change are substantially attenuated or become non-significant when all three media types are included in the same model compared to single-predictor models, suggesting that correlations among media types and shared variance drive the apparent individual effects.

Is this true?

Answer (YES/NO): NO